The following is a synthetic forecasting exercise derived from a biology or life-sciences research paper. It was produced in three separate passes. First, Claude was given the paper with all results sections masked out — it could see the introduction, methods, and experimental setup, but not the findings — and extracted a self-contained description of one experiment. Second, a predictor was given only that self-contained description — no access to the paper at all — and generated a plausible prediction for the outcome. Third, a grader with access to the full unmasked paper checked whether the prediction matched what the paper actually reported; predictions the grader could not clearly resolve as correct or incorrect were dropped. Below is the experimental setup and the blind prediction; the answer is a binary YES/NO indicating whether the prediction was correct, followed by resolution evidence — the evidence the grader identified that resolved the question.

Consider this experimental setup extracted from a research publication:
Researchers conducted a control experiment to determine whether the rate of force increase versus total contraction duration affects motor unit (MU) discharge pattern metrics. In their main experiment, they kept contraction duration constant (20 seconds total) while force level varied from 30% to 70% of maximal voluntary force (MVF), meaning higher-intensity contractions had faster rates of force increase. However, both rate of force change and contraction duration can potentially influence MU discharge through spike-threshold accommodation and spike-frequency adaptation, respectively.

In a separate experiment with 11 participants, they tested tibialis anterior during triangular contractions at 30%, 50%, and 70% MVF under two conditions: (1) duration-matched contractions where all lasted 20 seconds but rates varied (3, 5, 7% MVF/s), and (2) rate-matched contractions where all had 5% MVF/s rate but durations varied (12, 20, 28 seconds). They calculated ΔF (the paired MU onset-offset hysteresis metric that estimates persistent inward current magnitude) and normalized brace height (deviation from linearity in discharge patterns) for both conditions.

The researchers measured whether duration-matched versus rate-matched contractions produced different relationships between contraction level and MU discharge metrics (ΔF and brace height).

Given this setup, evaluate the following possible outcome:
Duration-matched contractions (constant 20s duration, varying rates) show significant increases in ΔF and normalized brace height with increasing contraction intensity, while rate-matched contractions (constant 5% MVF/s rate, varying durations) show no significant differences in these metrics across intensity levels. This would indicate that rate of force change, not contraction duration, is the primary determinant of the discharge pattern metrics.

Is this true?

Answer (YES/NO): NO